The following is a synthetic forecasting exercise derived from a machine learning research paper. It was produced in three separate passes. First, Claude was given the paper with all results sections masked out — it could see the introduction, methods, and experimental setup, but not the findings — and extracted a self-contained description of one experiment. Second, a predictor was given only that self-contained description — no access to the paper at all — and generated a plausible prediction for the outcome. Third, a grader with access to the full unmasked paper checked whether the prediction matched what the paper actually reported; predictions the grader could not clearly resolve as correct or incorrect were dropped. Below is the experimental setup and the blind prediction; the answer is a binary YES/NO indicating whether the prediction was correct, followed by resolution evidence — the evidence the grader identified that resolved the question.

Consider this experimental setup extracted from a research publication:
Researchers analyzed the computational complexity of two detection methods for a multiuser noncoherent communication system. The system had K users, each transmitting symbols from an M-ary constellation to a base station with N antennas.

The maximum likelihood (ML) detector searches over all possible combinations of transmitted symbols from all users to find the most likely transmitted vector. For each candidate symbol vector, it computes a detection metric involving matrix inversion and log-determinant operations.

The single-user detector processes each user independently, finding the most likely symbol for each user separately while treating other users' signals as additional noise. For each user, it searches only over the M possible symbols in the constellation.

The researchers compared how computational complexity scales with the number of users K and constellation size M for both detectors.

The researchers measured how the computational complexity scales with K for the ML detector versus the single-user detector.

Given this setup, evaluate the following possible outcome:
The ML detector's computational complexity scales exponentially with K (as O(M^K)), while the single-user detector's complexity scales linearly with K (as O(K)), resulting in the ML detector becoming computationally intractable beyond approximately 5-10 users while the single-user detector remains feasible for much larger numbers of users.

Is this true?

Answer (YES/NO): YES